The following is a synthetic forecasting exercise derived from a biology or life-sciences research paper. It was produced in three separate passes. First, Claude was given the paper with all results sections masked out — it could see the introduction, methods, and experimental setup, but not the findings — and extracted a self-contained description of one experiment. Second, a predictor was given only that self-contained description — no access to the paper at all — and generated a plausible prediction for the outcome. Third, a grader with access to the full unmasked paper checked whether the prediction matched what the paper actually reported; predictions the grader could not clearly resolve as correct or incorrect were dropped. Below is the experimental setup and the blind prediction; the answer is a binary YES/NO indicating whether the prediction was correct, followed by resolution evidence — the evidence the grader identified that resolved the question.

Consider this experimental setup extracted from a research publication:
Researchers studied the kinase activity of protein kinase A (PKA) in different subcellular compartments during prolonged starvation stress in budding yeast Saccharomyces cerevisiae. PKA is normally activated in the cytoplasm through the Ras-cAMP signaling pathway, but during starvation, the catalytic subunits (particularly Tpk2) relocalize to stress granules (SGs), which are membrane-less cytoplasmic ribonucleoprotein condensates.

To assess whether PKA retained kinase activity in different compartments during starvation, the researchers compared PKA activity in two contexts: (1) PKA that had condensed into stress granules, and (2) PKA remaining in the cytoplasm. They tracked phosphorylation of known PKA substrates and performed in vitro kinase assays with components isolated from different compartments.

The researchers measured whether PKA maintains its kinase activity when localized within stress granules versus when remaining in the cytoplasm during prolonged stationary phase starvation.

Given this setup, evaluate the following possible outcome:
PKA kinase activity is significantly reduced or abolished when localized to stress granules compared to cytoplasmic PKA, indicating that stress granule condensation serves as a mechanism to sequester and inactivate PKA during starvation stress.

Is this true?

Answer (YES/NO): NO